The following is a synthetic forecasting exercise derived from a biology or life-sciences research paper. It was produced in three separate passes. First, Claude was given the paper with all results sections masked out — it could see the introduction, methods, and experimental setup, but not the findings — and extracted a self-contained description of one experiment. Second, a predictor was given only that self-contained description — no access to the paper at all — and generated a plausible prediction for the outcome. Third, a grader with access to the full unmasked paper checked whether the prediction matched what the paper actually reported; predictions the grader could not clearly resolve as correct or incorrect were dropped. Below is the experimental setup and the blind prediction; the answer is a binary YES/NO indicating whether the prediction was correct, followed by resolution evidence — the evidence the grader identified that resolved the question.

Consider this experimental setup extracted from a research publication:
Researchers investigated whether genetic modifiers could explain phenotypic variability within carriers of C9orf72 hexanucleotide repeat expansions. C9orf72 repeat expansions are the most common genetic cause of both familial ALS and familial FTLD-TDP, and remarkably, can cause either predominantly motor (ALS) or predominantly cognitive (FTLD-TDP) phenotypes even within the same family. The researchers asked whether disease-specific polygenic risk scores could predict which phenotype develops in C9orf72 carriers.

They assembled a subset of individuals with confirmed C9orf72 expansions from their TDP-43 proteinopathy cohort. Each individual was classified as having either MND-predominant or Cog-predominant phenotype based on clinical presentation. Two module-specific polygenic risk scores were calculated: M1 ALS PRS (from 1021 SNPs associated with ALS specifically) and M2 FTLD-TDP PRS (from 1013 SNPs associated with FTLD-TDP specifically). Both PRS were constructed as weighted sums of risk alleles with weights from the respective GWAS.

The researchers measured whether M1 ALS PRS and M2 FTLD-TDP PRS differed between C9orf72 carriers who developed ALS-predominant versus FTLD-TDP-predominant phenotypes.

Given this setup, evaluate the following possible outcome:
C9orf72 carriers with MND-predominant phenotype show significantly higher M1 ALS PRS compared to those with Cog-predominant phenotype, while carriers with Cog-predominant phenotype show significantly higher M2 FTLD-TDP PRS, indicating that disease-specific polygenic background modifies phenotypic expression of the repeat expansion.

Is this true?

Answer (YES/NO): YES